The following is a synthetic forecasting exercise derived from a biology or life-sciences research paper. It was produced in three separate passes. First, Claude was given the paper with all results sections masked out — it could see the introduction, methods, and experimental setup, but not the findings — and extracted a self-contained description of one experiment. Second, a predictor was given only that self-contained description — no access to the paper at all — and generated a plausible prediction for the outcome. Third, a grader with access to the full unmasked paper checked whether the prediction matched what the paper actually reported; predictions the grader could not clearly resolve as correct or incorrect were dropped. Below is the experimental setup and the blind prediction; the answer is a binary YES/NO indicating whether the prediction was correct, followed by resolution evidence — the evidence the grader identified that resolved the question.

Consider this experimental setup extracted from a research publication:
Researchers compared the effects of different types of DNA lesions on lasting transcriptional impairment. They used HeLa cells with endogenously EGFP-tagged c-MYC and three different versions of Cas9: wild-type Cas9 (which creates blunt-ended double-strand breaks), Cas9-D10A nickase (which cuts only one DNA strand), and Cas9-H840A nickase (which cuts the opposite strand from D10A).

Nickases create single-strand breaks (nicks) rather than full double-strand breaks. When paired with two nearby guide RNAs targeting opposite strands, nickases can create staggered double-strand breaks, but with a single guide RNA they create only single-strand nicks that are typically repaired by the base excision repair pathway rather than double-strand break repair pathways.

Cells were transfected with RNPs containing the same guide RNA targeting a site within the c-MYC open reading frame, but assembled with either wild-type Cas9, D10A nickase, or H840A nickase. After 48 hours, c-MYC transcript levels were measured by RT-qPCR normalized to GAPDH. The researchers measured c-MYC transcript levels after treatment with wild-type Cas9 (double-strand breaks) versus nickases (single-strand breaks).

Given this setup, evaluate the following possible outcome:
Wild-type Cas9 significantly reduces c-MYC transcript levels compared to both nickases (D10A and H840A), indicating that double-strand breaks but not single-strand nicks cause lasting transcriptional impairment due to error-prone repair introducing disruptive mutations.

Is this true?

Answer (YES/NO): NO